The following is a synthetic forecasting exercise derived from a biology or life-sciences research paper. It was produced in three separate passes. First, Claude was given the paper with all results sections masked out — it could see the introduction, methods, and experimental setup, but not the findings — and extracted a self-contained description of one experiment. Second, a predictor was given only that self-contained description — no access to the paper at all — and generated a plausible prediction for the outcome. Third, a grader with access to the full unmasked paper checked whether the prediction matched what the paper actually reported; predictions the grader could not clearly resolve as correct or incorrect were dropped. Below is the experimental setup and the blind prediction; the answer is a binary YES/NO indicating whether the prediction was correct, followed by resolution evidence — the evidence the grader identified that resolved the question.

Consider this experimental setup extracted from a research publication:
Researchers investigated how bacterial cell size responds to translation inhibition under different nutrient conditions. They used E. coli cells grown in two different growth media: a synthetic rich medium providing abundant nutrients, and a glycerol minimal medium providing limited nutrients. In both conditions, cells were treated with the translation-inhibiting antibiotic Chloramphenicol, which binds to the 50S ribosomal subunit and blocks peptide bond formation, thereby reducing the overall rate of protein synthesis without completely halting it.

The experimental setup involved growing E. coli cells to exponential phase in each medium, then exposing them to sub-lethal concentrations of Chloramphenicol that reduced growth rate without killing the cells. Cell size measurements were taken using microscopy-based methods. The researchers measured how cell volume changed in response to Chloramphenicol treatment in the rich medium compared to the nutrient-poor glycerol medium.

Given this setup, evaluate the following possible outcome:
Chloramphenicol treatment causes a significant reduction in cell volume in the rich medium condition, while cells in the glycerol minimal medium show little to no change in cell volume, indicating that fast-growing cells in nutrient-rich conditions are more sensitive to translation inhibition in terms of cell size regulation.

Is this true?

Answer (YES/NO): NO